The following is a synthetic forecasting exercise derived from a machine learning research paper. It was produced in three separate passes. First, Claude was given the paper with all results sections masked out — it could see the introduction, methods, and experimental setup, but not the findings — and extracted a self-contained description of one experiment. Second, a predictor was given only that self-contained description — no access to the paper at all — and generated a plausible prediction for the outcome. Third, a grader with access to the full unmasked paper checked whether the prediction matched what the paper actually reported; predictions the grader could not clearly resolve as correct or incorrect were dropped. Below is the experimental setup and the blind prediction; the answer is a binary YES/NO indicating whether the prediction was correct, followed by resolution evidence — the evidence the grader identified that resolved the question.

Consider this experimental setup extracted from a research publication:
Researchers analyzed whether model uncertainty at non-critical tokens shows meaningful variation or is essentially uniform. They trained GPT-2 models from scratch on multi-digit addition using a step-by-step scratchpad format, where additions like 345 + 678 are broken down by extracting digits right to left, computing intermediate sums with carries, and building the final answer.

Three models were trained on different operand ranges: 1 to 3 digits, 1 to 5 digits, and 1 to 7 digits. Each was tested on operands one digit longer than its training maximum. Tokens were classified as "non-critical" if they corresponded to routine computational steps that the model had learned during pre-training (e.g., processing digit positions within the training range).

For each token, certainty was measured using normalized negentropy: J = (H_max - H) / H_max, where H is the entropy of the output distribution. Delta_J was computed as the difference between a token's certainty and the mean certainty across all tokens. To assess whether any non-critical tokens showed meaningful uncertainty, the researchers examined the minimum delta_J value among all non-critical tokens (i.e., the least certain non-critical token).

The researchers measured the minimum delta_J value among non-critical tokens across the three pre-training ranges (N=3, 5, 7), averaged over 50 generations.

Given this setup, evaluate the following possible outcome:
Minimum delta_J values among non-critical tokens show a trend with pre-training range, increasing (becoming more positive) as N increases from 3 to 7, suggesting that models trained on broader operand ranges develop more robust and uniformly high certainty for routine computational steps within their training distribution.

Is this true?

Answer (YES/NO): NO